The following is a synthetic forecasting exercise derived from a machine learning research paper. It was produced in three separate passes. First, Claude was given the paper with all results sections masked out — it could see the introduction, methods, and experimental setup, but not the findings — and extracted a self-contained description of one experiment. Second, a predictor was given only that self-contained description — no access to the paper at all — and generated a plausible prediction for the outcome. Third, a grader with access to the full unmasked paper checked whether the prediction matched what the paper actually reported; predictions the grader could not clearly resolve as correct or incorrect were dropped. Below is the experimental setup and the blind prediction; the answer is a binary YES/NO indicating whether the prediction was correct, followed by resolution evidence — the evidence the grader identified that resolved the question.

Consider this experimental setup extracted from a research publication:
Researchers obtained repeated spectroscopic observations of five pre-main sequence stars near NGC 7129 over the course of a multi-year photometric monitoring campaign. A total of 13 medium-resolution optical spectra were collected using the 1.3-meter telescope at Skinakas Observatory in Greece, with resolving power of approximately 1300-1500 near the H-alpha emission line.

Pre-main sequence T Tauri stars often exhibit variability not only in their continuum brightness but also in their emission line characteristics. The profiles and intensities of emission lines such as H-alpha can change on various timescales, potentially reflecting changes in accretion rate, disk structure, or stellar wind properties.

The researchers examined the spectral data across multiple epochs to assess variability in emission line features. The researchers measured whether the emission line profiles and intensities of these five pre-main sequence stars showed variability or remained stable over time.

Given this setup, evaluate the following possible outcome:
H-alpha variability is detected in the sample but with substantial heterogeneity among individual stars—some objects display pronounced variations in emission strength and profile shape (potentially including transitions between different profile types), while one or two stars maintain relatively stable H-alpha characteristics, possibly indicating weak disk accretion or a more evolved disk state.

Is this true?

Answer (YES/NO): YES